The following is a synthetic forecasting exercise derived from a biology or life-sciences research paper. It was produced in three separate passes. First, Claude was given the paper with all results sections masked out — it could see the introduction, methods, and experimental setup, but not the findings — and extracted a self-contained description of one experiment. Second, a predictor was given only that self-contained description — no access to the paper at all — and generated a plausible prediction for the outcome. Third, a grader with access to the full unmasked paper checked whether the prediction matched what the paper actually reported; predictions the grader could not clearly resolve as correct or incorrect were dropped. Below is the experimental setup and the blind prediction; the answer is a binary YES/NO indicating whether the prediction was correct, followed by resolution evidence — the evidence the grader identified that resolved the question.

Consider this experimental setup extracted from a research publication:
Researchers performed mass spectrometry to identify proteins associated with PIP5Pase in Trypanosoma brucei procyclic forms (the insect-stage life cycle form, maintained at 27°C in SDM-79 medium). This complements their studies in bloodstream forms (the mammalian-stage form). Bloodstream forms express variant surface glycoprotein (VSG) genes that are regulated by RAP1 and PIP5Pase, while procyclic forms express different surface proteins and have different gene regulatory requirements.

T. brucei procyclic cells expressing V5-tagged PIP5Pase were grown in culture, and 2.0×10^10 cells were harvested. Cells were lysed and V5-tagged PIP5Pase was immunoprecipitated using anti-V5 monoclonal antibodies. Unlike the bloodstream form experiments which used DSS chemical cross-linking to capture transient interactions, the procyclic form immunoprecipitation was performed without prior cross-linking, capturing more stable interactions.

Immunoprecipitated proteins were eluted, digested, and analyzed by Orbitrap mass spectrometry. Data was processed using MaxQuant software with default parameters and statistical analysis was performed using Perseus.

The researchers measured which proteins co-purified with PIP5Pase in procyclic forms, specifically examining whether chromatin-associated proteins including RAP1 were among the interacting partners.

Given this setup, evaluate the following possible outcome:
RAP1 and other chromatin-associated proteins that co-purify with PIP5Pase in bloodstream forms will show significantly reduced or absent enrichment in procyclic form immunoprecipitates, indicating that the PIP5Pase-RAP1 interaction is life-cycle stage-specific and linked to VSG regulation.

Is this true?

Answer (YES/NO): NO